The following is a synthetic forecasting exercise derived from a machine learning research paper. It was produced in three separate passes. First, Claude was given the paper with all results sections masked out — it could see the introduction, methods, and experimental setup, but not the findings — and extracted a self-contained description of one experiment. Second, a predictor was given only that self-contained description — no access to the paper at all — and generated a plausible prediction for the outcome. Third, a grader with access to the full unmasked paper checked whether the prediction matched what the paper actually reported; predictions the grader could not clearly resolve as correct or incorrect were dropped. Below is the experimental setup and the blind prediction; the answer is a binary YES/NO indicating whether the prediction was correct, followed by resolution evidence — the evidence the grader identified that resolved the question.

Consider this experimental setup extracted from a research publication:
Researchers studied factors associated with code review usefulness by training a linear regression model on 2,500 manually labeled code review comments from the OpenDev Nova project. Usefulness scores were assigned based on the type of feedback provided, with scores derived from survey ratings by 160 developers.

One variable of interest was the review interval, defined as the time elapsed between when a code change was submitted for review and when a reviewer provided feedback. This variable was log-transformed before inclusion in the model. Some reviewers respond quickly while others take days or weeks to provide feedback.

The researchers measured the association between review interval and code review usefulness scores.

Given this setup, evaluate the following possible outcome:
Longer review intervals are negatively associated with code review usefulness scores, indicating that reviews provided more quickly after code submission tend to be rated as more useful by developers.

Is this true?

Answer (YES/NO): YES